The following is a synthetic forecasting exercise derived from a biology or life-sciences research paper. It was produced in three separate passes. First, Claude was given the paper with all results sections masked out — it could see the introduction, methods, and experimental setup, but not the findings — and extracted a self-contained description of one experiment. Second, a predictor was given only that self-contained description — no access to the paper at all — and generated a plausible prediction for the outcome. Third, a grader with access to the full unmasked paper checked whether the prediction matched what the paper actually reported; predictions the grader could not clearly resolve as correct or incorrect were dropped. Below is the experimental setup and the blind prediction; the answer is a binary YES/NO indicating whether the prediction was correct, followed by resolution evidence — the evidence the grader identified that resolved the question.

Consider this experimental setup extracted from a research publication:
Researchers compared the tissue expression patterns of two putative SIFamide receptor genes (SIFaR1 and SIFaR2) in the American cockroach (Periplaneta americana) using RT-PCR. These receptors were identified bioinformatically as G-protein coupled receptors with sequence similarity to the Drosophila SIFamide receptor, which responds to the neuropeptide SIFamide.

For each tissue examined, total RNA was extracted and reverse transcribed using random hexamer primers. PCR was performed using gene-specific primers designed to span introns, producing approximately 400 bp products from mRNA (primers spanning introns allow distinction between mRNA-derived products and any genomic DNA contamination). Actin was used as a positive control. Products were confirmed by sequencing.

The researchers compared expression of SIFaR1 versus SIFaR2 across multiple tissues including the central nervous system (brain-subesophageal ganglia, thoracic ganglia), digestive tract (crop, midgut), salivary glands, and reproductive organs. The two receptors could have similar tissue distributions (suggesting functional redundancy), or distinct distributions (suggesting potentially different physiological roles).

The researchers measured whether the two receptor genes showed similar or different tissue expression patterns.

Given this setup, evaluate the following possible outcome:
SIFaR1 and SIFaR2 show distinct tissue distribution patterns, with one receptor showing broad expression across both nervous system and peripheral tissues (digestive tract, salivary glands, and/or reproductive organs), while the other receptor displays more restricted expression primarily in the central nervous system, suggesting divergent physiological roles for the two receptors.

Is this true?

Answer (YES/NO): NO